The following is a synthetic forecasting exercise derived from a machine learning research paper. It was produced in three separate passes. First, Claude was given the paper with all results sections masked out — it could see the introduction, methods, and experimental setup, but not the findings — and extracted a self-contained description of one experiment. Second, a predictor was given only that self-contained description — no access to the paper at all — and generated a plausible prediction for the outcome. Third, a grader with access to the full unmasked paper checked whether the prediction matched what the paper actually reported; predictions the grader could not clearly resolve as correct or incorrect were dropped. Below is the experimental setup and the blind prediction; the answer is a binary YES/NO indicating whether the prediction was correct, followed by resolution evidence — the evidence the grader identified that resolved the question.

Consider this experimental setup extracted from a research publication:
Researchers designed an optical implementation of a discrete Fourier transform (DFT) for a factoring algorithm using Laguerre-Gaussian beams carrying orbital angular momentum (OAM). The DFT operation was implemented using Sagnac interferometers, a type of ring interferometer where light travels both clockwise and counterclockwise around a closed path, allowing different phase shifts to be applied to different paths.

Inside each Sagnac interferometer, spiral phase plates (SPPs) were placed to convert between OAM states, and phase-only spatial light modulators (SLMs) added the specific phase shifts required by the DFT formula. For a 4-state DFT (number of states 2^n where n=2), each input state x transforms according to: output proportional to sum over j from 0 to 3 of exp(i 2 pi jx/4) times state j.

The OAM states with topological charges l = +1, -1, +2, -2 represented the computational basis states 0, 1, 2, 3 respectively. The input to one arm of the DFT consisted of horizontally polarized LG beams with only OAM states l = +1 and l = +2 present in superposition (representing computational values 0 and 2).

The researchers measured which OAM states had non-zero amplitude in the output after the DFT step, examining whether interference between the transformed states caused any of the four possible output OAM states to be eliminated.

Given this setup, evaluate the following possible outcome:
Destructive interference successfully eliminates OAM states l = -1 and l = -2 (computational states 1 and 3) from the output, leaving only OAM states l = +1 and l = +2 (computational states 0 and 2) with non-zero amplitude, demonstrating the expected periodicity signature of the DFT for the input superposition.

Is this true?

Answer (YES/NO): YES